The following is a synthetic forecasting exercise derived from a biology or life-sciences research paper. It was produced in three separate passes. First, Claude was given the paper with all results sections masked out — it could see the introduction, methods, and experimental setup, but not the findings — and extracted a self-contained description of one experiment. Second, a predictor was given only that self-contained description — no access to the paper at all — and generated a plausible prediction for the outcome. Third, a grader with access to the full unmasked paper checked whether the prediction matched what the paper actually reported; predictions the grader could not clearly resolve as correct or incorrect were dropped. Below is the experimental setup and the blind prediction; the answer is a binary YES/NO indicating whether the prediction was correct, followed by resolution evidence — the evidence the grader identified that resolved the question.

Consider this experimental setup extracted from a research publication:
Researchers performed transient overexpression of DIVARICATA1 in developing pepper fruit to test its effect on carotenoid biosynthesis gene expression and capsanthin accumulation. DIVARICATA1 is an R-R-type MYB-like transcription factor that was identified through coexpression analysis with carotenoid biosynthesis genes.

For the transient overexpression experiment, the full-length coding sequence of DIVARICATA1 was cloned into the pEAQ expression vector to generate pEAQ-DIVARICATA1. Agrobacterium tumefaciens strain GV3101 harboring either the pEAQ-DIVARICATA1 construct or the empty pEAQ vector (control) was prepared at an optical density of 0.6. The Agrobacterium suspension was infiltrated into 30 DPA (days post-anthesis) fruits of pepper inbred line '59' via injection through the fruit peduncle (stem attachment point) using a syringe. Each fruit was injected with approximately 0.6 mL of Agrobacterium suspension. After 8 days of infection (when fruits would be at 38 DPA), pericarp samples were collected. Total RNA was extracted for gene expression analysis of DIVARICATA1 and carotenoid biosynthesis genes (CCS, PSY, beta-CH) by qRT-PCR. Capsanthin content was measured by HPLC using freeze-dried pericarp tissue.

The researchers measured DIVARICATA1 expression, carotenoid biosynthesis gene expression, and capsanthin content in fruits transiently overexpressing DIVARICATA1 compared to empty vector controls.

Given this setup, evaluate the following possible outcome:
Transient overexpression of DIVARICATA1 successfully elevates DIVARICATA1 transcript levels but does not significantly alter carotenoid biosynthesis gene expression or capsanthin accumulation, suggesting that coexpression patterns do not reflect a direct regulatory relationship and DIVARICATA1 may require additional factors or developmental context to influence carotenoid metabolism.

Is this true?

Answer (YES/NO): NO